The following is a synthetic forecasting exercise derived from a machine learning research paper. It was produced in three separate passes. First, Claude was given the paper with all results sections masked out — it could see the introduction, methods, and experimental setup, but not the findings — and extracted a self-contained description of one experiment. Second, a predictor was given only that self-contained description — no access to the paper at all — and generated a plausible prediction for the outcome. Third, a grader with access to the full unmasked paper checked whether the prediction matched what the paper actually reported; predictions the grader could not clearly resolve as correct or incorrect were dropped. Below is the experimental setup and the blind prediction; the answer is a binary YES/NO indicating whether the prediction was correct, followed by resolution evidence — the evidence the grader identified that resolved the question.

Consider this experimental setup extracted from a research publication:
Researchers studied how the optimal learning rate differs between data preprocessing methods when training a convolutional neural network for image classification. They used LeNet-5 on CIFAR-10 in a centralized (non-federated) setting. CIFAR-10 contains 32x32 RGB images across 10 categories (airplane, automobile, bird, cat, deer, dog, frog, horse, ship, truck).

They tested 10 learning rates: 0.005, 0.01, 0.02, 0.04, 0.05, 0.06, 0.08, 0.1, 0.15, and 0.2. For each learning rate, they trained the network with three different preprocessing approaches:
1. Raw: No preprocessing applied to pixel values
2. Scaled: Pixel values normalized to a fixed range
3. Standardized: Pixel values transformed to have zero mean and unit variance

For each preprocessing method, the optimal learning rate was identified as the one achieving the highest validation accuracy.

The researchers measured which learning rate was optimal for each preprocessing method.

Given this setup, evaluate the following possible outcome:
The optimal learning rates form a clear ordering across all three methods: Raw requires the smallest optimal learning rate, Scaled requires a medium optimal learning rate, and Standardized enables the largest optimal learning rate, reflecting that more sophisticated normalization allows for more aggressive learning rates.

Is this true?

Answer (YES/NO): NO